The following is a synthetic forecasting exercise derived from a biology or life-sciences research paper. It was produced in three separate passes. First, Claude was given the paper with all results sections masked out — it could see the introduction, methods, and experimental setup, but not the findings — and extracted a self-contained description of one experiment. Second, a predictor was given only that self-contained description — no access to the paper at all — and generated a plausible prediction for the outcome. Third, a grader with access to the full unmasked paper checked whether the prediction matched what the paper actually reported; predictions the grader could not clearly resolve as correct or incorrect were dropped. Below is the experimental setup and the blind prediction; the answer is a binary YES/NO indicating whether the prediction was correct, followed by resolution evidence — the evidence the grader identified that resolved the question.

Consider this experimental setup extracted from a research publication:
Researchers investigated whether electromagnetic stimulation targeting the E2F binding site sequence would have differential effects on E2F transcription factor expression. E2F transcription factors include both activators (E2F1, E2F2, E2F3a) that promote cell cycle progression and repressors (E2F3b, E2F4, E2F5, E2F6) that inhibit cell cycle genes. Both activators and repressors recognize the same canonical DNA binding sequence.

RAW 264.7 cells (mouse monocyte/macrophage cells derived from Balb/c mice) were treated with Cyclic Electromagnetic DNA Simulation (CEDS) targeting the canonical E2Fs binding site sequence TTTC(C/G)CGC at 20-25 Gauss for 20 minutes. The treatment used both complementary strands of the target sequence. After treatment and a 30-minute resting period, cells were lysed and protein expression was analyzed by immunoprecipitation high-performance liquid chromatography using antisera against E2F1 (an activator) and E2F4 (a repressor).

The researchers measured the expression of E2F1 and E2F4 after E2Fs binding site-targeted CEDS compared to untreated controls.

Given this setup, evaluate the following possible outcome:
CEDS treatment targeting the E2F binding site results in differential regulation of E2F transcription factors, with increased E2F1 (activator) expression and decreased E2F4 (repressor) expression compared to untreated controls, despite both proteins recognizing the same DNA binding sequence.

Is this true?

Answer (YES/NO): YES